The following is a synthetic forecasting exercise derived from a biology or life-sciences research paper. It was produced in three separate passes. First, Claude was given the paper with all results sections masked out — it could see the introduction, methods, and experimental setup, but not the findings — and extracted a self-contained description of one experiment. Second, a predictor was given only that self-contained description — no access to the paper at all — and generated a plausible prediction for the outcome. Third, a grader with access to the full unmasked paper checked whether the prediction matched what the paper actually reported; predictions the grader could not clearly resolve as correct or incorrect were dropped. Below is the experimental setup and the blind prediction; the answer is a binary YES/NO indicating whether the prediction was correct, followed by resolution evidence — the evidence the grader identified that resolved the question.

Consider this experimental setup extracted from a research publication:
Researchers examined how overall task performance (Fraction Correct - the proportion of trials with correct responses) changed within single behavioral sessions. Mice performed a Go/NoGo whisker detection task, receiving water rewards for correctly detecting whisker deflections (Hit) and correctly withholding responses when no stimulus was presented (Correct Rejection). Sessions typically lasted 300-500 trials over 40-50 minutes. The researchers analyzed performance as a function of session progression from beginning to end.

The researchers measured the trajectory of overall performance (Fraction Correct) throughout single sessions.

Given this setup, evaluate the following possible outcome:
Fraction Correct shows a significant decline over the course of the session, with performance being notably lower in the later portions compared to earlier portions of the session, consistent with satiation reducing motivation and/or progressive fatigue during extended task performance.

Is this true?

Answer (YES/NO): NO